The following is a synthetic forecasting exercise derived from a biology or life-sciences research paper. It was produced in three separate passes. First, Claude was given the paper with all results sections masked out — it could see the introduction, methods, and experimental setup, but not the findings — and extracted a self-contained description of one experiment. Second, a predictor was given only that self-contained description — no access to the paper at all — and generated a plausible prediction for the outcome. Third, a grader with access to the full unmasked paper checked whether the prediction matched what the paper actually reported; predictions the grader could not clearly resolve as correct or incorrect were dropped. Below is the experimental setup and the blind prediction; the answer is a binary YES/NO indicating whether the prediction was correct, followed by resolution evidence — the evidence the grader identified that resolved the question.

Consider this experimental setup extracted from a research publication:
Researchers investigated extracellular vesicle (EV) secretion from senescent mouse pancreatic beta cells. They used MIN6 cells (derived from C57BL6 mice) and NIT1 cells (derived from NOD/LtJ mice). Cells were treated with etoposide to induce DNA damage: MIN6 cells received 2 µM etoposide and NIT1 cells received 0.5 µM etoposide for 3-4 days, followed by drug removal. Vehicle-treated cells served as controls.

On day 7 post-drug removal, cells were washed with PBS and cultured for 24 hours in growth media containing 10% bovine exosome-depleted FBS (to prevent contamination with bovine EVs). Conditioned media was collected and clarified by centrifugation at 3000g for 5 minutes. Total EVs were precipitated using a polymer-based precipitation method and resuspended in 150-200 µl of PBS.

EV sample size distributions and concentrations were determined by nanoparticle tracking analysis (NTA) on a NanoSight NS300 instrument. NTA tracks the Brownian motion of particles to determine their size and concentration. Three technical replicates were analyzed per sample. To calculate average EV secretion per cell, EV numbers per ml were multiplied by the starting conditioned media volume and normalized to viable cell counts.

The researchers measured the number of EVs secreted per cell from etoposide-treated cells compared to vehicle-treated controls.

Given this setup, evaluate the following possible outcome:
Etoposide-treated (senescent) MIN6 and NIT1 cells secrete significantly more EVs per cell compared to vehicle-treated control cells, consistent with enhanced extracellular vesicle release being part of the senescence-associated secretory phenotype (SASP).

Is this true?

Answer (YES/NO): YES